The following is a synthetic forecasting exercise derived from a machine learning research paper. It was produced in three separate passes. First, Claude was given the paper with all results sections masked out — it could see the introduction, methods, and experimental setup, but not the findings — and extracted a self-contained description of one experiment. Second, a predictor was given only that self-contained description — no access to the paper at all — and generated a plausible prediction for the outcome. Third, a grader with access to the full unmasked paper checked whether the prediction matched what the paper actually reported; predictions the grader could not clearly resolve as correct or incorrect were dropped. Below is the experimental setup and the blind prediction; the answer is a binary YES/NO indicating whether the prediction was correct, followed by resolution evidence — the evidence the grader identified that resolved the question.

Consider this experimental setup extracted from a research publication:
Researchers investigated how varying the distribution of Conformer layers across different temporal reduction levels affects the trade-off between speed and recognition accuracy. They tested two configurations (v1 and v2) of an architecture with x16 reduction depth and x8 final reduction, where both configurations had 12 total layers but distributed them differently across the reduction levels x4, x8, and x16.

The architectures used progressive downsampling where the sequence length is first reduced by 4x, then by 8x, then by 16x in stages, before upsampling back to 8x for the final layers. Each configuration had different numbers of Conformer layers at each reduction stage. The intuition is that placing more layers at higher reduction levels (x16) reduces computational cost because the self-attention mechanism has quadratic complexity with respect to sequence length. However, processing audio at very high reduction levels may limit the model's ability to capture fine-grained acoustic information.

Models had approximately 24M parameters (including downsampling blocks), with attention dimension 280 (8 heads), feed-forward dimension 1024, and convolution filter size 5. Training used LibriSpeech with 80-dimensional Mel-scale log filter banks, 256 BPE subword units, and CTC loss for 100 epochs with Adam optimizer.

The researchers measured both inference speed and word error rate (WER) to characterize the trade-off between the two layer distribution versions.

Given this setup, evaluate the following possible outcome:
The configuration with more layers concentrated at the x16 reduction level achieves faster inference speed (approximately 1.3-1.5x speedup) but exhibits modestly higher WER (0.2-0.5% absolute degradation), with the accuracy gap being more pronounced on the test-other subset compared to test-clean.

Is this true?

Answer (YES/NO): NO